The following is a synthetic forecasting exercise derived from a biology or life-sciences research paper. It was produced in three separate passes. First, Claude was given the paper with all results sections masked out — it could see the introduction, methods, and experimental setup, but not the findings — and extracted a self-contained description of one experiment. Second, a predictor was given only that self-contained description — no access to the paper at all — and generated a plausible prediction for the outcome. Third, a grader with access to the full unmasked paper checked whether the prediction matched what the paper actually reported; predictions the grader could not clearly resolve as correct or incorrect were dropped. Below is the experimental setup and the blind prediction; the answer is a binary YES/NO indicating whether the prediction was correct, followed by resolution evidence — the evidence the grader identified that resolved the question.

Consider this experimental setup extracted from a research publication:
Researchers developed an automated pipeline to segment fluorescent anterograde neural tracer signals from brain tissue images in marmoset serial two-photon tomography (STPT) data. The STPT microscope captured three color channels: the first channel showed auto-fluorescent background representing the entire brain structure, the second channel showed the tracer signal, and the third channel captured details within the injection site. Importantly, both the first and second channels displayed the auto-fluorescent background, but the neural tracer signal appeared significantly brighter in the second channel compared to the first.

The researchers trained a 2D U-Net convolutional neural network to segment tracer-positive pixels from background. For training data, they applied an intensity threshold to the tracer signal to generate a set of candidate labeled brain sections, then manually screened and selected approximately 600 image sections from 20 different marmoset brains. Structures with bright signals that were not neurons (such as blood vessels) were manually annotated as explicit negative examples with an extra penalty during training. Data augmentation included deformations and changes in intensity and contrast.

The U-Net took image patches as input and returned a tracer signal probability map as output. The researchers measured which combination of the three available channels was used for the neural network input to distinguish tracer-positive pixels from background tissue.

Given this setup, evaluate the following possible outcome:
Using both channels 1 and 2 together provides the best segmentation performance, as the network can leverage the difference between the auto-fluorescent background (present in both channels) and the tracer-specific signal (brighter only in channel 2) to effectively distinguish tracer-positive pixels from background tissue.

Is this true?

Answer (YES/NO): YES